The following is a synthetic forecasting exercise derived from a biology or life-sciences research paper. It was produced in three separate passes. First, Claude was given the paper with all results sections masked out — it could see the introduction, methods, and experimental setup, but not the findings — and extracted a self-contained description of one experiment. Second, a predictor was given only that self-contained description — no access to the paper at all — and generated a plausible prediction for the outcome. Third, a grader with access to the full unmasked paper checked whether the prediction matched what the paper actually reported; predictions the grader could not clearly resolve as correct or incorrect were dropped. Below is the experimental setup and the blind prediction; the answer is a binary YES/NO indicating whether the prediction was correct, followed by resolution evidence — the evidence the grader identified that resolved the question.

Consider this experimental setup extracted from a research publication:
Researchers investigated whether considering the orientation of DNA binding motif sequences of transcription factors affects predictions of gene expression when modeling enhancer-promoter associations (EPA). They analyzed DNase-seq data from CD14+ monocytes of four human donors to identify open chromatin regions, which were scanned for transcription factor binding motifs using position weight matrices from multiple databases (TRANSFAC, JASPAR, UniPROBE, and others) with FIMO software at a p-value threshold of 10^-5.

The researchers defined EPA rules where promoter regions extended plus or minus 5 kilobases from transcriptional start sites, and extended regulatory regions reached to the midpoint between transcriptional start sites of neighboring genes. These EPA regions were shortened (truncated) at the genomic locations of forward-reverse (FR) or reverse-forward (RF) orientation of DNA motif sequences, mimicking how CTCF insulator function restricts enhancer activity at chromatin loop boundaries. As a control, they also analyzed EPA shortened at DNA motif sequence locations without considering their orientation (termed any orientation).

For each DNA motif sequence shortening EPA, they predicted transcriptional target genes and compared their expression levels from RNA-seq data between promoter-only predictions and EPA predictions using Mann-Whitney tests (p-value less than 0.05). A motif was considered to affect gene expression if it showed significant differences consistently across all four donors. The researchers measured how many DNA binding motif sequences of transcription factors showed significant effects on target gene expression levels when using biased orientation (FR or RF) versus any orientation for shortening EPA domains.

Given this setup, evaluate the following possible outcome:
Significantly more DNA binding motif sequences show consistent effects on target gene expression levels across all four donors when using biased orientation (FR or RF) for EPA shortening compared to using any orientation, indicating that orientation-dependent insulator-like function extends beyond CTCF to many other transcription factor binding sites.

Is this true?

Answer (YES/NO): YES